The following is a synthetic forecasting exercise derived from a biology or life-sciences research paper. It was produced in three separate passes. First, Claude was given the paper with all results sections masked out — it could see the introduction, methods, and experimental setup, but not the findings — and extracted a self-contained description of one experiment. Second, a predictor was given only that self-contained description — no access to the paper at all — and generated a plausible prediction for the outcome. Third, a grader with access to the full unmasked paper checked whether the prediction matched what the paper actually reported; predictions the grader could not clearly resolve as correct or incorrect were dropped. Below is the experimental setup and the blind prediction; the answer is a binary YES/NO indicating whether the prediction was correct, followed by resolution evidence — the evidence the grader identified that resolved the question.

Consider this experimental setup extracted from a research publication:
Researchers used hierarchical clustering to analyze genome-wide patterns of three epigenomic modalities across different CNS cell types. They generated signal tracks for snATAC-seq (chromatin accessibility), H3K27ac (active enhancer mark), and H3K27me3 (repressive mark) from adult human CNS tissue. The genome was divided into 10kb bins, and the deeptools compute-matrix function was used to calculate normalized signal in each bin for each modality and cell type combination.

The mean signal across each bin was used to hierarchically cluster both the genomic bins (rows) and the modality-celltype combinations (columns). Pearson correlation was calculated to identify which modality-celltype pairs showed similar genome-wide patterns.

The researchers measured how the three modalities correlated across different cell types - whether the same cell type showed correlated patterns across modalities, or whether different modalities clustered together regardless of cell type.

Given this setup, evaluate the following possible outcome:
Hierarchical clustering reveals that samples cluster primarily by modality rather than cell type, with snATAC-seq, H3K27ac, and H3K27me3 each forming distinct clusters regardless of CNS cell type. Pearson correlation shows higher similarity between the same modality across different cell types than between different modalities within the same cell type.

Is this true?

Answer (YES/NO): NO